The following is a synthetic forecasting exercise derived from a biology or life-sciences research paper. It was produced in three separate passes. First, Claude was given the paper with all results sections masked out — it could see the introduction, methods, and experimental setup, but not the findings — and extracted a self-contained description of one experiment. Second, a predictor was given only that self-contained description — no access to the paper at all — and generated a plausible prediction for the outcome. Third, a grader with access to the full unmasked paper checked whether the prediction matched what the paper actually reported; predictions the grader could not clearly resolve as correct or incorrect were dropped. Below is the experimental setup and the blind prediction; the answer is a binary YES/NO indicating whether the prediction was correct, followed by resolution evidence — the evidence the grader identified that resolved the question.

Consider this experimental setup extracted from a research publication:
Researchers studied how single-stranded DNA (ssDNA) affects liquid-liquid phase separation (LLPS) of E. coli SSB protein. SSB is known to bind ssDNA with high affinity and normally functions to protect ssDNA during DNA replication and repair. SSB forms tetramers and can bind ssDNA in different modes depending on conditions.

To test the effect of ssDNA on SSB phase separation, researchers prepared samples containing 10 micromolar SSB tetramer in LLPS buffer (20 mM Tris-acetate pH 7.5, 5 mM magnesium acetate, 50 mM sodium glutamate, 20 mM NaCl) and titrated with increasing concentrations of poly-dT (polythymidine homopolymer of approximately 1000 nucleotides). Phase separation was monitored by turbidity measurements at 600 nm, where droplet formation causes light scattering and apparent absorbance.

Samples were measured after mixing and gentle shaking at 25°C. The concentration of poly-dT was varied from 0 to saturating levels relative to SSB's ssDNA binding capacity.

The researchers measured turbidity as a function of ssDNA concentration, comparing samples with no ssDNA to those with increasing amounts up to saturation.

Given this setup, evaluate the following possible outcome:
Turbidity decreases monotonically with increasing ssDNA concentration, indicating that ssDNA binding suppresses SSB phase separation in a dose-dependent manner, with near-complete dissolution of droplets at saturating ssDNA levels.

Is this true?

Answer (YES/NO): YES